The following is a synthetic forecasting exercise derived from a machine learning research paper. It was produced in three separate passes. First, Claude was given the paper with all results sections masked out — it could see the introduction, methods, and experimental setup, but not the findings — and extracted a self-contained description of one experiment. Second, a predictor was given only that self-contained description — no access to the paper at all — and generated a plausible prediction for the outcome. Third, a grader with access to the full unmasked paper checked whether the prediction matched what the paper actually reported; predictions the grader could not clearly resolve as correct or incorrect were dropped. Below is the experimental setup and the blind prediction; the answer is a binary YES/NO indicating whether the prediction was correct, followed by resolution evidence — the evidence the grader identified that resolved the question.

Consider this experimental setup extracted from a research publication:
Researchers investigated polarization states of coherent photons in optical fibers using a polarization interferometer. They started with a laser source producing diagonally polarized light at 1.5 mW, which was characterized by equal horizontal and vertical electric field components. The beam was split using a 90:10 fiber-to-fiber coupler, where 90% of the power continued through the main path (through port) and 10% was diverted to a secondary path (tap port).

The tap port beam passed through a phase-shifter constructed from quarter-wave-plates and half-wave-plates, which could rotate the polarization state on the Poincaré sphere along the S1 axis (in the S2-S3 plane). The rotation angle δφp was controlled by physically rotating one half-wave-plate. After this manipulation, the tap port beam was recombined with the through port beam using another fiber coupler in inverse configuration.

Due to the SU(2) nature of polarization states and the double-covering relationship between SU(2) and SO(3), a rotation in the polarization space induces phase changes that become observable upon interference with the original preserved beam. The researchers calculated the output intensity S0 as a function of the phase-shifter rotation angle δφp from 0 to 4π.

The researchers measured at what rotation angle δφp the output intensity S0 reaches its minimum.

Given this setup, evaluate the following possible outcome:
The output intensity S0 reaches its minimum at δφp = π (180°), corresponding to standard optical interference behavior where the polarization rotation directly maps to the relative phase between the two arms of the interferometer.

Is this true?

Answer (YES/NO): NO